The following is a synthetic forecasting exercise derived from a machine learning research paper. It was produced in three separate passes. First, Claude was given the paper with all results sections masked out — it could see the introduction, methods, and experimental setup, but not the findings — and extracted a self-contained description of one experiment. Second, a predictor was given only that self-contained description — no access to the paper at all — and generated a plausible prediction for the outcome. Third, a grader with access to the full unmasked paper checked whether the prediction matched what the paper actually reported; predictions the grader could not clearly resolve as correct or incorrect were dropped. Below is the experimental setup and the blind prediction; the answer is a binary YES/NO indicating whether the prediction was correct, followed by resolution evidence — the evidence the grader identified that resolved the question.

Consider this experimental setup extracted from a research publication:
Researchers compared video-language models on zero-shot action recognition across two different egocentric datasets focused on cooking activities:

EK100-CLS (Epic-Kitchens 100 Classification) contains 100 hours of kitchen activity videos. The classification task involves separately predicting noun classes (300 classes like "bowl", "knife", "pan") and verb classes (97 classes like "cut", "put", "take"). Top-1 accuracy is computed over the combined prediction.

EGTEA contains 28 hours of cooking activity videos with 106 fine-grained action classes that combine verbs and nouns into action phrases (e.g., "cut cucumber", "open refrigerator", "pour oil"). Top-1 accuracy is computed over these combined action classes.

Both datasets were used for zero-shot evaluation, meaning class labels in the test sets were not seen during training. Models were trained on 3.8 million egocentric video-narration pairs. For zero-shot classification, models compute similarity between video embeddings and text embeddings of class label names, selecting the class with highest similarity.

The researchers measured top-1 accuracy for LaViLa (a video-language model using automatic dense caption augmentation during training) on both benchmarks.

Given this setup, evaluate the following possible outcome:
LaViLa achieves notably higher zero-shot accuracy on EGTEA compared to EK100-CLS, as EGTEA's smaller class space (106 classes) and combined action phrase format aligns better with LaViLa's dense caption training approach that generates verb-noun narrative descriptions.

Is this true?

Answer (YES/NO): YES